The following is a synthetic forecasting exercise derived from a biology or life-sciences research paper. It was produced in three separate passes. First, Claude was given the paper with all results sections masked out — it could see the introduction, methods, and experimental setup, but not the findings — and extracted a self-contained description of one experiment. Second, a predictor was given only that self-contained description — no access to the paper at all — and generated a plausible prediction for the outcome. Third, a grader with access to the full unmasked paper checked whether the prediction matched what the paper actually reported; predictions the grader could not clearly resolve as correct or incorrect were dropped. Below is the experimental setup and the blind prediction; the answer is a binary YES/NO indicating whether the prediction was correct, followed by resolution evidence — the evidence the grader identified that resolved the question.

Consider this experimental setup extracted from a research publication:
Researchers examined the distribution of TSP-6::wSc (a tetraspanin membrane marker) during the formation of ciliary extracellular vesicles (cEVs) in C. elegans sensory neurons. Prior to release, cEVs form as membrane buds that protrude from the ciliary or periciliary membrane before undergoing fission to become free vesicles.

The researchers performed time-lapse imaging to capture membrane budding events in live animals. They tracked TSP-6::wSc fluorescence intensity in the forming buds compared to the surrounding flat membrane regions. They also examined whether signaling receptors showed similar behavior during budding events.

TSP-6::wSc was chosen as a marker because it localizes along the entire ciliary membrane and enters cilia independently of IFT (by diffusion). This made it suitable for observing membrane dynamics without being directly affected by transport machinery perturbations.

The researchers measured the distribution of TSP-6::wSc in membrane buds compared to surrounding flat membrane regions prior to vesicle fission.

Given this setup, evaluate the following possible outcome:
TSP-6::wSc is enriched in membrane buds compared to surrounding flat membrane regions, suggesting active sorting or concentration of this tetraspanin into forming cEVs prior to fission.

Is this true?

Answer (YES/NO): YES